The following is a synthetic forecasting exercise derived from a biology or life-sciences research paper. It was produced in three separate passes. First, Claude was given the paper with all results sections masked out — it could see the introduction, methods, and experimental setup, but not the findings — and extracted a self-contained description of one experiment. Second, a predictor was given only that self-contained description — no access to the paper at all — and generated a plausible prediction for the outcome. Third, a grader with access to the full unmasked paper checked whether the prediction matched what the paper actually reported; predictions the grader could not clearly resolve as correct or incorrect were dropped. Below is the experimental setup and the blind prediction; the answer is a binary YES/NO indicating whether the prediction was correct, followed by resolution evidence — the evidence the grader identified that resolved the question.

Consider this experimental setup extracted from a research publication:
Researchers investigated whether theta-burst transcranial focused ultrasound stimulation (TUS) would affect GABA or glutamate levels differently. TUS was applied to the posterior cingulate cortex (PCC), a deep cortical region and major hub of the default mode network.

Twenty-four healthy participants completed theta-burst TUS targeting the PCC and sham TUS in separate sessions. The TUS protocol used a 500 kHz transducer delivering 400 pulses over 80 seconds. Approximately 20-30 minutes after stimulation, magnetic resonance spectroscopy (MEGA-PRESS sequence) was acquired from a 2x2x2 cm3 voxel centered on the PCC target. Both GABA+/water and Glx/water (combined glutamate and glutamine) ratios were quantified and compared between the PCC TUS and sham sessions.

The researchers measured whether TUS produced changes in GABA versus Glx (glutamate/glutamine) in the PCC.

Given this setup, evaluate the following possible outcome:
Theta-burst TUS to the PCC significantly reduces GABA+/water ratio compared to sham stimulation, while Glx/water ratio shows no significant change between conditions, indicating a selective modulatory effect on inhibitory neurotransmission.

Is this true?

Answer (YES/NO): YES